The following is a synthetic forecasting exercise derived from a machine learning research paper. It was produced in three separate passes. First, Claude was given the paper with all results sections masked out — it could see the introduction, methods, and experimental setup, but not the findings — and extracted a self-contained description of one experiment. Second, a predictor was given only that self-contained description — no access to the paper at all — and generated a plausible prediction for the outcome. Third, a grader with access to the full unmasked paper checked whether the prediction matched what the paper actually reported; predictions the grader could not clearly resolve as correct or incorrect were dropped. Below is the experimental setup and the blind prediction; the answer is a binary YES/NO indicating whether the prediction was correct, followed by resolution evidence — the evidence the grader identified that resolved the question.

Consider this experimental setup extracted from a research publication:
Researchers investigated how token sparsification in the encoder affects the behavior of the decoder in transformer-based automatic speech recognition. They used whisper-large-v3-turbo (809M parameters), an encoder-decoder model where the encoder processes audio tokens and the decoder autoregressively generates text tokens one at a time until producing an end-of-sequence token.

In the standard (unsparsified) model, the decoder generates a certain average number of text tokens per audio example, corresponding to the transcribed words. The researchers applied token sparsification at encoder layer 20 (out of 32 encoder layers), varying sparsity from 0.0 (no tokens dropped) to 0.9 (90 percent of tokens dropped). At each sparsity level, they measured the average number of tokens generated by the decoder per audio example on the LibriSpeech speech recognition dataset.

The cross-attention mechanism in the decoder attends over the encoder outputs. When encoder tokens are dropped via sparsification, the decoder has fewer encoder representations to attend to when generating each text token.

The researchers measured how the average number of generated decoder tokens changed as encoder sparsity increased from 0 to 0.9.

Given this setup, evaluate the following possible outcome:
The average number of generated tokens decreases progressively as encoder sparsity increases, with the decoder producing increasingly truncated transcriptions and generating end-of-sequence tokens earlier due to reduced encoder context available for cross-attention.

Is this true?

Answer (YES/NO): NO